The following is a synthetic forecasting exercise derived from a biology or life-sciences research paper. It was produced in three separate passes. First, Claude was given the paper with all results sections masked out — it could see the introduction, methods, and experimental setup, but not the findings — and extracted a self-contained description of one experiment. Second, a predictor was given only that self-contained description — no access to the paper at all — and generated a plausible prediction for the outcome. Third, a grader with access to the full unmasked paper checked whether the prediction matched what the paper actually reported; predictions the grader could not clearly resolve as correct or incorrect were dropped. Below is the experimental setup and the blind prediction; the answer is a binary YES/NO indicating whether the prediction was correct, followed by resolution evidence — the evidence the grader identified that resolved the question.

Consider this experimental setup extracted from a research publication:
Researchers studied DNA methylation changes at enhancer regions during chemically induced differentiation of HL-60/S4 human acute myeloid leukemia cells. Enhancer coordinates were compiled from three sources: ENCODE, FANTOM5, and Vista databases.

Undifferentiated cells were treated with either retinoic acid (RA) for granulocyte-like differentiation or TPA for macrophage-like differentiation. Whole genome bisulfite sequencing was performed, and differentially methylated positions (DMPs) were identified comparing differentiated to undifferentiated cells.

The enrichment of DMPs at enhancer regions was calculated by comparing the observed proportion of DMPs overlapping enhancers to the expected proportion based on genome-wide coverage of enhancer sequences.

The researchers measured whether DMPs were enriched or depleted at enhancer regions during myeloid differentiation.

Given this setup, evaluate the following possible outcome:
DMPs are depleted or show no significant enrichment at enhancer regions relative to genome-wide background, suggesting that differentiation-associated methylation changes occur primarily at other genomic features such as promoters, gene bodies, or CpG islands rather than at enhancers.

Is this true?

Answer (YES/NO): NO